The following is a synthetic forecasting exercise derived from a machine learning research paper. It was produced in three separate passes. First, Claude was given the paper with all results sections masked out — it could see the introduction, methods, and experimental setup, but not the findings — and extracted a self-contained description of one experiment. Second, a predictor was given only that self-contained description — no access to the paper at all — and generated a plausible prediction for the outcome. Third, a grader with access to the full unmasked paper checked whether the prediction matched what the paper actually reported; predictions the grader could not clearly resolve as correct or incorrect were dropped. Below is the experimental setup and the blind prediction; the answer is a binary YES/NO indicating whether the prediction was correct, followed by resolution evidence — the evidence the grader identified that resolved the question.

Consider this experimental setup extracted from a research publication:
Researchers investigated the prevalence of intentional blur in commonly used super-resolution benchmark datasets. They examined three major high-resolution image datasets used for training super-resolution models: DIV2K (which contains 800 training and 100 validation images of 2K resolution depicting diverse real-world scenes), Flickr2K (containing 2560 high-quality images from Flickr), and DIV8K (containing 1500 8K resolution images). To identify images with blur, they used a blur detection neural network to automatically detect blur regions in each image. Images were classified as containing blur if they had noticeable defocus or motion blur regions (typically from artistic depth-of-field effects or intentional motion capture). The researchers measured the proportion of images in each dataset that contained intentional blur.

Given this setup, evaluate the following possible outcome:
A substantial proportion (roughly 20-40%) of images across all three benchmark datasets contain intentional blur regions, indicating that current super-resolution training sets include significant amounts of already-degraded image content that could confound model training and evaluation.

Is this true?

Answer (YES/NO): YES